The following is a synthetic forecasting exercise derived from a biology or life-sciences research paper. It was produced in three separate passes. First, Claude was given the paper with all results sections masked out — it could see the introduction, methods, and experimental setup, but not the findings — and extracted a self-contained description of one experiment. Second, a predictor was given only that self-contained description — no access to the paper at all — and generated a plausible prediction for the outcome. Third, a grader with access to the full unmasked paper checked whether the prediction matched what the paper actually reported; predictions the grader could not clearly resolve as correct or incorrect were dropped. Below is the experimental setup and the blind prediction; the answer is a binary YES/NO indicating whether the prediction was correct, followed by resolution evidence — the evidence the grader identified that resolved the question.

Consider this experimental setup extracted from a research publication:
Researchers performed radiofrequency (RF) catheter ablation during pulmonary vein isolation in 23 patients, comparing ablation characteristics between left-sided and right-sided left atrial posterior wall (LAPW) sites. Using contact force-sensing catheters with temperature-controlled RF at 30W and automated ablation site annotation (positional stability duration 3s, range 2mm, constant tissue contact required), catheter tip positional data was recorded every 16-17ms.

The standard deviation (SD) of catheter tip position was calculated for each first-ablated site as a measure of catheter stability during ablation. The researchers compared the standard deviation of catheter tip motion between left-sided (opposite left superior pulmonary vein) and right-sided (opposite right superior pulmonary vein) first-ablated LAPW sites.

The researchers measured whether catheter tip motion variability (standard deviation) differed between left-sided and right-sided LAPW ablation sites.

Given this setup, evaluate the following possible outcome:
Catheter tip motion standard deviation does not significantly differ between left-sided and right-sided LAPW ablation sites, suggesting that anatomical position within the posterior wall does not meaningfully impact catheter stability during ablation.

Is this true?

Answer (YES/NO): NO